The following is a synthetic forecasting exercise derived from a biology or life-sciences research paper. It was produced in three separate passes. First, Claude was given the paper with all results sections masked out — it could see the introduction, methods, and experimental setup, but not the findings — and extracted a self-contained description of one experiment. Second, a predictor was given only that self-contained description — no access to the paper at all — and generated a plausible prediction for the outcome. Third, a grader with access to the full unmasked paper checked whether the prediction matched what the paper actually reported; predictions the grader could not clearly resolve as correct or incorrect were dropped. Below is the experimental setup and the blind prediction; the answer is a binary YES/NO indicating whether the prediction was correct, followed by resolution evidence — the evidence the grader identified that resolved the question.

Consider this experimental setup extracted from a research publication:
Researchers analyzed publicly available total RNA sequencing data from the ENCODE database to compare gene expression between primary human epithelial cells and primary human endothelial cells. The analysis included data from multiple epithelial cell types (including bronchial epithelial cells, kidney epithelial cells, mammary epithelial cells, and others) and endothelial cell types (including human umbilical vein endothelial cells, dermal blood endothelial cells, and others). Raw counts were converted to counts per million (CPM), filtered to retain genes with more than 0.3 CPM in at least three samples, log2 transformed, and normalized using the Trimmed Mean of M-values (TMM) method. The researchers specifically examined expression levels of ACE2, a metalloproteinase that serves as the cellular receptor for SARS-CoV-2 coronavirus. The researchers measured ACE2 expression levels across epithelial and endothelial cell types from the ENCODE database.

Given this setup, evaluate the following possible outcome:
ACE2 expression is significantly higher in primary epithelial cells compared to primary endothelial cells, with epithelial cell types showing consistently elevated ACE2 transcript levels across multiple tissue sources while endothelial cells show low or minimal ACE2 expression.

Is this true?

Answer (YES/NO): YES